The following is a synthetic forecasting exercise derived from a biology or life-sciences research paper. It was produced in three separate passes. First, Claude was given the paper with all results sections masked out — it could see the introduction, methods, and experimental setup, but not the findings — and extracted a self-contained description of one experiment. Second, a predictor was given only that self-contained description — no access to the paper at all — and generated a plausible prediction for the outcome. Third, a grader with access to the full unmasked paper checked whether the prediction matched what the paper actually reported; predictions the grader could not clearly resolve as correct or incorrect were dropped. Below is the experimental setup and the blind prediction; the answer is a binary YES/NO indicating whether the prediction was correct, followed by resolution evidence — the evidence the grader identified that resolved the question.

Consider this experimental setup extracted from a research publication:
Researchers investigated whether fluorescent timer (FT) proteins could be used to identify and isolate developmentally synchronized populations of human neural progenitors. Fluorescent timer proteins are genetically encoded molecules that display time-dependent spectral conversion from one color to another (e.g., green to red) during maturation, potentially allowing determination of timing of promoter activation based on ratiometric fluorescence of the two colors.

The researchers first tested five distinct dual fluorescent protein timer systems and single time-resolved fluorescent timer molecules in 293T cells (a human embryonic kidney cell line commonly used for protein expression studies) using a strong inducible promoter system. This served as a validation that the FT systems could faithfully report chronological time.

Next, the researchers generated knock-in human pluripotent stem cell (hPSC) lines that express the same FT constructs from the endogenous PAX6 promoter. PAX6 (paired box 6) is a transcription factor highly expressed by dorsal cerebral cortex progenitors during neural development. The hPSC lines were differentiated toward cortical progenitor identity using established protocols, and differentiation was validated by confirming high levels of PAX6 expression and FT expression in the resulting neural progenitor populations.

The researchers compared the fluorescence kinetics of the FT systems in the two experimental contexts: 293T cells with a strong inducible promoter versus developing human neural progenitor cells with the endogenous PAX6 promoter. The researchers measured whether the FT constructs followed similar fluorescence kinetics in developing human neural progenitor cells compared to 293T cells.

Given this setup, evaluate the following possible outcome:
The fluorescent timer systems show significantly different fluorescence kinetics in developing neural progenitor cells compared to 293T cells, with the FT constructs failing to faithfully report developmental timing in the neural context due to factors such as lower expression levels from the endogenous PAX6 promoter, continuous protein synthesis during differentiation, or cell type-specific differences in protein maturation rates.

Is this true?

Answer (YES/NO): YES